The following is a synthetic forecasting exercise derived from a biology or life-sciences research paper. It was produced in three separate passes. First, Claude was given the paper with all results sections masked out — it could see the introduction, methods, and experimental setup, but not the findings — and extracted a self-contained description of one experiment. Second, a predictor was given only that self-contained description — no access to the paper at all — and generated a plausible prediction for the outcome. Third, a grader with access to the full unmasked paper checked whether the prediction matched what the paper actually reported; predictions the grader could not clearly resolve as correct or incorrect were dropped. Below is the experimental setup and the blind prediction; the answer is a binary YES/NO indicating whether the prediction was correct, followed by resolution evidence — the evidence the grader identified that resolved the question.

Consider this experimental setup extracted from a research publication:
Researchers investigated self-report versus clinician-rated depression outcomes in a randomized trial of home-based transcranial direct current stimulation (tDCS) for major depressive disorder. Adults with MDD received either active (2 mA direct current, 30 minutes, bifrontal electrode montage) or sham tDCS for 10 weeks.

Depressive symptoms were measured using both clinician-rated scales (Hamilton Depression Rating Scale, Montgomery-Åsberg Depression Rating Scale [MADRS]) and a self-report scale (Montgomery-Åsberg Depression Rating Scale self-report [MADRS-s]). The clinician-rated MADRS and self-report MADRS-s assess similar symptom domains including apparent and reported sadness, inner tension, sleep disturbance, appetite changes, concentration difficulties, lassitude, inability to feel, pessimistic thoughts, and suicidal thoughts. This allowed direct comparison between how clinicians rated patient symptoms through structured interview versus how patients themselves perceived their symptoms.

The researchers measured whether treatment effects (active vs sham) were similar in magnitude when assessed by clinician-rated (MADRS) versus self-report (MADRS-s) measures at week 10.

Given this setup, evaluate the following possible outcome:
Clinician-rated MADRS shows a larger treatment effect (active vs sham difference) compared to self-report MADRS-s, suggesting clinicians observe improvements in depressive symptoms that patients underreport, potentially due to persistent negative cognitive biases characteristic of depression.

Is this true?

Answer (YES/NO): NO